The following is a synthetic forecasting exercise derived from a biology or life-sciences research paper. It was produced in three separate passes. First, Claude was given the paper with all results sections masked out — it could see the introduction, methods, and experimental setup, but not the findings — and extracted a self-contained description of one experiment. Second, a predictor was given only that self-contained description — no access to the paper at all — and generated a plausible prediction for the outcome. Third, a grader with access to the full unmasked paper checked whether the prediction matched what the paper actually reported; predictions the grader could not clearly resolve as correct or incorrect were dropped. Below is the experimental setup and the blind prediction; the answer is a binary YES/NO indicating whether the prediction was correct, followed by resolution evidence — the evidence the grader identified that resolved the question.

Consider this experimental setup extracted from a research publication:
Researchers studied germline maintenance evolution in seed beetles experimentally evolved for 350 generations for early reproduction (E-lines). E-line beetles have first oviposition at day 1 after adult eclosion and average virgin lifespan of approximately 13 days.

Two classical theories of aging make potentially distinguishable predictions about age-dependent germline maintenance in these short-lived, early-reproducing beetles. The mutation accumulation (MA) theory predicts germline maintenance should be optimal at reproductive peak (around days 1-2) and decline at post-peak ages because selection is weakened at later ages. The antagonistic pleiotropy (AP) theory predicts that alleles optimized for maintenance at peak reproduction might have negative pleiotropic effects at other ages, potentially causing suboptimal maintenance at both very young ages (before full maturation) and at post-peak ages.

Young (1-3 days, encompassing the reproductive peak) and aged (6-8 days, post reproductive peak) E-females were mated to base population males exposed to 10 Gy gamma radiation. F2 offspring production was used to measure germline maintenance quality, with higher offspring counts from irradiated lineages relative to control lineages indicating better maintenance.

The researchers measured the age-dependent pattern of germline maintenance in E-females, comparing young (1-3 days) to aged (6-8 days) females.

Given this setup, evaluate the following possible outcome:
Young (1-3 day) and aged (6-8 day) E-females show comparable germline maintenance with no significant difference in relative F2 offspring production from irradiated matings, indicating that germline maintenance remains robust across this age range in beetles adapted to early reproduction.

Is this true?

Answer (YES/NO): NO